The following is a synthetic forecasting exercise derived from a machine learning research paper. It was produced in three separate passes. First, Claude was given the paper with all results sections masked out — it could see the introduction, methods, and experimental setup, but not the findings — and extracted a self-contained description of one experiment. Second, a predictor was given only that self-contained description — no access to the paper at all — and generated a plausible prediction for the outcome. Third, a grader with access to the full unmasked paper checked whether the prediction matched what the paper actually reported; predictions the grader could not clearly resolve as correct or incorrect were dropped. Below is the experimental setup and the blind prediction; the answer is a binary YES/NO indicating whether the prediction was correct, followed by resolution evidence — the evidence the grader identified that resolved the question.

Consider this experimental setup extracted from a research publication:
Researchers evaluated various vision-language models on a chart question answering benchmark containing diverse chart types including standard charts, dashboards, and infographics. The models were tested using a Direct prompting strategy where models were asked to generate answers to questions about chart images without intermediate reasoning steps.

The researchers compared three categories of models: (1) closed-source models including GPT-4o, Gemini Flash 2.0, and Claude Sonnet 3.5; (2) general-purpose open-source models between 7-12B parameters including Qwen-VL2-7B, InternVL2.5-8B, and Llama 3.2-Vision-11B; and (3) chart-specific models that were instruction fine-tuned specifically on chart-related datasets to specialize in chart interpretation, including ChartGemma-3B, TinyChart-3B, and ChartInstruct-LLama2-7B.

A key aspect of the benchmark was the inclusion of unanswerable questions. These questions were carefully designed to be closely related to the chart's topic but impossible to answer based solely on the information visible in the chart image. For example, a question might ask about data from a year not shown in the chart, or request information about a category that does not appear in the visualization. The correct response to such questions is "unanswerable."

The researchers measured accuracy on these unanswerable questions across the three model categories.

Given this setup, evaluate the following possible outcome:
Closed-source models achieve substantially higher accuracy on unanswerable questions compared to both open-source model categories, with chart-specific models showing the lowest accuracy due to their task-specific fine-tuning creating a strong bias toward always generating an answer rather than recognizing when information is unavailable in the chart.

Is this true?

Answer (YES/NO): NO